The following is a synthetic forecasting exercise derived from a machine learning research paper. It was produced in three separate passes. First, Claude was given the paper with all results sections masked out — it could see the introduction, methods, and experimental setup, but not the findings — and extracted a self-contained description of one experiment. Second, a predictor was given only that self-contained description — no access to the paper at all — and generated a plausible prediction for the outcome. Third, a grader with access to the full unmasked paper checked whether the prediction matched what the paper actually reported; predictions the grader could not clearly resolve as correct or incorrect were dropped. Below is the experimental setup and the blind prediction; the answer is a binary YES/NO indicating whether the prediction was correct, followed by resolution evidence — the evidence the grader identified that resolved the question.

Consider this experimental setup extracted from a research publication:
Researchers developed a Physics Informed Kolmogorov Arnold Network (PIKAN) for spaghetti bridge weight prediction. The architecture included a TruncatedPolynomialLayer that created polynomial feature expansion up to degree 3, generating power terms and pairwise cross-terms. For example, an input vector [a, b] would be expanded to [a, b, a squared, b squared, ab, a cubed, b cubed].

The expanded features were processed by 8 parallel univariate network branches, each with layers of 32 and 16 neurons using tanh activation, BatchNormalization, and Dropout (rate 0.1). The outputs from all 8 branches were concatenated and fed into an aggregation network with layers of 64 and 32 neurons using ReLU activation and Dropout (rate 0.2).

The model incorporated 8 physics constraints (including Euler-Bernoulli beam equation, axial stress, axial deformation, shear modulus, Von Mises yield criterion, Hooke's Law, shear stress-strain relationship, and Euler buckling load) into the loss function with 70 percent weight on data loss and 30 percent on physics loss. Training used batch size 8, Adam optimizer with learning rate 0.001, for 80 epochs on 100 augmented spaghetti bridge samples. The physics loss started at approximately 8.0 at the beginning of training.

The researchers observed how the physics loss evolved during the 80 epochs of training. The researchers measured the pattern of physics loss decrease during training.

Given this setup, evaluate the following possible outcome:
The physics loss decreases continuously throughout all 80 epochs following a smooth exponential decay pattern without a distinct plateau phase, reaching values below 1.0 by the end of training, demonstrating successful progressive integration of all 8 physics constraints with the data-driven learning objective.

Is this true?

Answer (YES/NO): NO